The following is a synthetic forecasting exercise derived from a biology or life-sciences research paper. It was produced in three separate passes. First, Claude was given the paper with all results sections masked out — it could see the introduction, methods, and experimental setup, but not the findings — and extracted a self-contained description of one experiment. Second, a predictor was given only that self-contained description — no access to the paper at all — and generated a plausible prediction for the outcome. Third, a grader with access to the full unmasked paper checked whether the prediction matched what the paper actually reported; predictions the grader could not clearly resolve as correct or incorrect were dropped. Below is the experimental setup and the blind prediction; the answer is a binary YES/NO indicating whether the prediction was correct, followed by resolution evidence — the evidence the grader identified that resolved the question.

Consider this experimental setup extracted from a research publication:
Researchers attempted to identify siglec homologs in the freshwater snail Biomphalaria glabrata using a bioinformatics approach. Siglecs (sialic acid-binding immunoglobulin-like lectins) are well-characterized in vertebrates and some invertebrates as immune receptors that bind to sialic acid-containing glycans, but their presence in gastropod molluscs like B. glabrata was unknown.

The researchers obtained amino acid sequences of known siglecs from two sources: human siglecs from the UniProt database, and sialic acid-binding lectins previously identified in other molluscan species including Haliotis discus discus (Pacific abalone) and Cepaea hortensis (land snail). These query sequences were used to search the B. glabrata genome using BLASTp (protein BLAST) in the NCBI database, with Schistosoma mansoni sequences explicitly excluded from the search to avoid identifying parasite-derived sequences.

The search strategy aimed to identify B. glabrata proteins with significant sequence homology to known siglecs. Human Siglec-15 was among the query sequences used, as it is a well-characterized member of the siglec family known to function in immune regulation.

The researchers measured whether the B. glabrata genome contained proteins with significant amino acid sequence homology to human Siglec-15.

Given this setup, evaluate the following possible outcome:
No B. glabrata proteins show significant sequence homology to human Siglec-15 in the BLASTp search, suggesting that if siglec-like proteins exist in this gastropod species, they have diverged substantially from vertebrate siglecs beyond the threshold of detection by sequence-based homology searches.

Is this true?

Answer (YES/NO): NO